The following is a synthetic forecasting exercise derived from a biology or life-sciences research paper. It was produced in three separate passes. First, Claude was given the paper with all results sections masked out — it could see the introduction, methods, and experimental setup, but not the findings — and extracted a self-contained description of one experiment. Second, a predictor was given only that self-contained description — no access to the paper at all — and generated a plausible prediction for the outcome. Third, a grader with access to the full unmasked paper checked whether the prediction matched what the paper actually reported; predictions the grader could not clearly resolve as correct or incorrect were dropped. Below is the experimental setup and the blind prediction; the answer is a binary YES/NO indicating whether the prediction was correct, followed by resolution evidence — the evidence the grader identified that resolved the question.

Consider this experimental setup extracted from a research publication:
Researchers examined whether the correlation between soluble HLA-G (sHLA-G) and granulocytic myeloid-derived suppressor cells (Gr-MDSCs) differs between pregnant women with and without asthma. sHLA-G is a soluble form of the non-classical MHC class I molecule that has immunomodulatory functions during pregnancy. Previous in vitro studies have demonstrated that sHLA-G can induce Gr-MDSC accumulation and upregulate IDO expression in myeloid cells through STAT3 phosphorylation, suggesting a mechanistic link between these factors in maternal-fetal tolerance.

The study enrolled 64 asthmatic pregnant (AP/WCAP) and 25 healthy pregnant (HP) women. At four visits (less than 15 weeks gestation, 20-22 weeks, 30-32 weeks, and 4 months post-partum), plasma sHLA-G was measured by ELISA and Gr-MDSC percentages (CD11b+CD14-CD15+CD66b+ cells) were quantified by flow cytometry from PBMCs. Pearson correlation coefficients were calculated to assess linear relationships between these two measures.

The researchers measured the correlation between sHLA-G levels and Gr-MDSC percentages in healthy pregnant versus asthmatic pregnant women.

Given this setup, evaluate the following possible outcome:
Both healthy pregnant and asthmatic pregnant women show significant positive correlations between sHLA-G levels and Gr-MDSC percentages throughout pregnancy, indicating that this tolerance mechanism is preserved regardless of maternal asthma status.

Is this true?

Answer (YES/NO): NO